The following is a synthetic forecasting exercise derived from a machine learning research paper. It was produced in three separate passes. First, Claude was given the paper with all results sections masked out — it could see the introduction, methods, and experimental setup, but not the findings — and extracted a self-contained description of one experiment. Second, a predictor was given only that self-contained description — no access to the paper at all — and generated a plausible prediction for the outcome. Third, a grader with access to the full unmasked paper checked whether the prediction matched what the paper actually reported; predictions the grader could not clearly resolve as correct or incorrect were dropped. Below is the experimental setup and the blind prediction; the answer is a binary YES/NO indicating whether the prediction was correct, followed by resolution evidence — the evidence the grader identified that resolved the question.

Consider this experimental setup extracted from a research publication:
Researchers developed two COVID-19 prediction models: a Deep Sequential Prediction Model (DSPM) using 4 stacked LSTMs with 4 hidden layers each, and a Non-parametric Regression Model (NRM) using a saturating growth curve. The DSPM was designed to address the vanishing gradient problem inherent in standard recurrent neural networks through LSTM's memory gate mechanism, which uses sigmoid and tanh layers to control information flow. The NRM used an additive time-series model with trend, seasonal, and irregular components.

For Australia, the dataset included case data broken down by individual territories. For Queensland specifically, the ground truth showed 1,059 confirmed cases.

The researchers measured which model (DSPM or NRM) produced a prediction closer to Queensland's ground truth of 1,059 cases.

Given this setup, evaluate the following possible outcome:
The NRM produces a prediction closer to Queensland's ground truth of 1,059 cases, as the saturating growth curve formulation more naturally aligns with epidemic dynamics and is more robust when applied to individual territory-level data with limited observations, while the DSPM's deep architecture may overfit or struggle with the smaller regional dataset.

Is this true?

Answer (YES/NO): NO